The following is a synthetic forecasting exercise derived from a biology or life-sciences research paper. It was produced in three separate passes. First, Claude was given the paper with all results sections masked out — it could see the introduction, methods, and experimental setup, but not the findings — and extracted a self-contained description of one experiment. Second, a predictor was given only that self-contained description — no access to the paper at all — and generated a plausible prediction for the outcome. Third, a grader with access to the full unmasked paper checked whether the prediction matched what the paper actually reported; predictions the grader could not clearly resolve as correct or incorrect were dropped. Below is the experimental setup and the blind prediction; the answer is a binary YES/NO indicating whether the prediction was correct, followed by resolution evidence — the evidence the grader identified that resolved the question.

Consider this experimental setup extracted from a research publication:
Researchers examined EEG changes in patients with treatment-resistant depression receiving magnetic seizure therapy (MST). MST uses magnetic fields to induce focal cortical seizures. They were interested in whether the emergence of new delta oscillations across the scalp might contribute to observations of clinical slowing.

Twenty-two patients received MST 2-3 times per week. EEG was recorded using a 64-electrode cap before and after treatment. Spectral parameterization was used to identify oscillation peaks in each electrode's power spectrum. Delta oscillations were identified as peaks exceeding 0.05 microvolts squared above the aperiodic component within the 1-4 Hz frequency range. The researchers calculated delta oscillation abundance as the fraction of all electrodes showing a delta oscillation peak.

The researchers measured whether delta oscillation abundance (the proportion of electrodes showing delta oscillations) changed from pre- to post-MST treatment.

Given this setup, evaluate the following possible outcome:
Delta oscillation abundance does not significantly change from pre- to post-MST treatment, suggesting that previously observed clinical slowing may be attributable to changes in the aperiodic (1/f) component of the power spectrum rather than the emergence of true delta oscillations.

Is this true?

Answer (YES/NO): YES